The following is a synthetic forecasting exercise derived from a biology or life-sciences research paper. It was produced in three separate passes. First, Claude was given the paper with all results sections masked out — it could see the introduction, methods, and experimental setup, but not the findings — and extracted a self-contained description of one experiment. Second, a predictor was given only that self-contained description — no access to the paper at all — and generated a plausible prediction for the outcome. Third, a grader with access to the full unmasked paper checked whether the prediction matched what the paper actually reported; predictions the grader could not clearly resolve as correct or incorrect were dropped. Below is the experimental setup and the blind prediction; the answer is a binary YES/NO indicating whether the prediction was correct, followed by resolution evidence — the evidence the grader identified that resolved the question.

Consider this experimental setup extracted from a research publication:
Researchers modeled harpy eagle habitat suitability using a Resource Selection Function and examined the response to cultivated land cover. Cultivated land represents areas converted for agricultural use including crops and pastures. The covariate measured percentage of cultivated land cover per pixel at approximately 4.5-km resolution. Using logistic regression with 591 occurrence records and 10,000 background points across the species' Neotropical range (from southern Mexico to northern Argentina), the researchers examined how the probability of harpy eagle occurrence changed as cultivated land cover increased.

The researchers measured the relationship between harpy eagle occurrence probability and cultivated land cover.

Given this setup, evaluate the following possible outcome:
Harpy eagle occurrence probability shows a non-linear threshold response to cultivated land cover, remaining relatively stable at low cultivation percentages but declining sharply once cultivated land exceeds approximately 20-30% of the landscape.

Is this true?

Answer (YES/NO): NO